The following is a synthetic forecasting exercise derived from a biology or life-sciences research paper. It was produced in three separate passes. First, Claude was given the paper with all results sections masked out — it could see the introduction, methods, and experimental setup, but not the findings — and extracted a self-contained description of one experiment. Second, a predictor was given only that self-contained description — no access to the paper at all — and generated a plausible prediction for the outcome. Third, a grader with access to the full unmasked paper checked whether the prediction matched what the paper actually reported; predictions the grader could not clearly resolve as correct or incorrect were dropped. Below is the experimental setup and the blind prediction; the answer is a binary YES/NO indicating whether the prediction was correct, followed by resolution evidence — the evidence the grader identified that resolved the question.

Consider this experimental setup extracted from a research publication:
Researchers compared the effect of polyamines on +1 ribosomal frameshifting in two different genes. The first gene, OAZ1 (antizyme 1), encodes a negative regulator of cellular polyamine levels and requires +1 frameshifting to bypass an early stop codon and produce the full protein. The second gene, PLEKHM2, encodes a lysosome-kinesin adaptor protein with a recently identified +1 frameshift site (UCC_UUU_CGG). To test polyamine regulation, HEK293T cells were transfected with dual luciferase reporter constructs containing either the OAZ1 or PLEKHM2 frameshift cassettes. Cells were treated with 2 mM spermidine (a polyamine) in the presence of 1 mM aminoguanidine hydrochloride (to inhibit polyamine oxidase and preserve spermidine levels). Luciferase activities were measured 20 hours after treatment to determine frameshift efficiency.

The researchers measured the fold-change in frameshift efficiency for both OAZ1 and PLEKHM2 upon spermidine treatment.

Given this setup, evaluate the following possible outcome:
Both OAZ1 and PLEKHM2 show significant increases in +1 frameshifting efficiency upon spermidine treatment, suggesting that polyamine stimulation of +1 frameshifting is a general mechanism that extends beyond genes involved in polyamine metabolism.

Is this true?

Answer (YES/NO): YES